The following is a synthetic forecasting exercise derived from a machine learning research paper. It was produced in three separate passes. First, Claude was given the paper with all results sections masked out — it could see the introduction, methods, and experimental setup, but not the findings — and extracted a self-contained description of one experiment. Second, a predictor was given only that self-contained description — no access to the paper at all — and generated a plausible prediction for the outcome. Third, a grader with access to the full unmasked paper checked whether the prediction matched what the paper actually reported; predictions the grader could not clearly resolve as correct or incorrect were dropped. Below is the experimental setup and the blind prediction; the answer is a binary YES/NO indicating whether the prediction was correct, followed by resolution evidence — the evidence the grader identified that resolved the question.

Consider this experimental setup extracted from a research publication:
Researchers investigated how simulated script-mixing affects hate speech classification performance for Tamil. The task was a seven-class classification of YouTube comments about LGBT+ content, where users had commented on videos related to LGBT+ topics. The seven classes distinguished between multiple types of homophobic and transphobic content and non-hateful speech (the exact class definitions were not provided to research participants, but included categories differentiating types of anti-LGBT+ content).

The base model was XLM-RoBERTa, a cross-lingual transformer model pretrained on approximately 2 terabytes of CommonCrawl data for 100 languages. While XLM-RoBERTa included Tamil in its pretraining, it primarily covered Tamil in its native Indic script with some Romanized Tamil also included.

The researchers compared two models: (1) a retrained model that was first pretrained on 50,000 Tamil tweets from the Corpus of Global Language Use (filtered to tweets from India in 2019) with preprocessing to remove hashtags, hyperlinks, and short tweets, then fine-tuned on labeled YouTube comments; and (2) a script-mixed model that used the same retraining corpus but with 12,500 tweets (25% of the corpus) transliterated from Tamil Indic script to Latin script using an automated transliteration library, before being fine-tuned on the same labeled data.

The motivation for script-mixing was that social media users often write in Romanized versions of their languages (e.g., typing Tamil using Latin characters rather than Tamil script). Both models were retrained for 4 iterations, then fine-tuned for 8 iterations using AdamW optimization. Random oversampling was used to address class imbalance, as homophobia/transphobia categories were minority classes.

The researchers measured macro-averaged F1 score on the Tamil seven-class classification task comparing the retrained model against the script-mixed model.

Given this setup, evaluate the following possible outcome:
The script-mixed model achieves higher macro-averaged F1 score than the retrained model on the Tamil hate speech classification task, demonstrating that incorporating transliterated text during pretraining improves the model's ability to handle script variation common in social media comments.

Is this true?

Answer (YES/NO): NO